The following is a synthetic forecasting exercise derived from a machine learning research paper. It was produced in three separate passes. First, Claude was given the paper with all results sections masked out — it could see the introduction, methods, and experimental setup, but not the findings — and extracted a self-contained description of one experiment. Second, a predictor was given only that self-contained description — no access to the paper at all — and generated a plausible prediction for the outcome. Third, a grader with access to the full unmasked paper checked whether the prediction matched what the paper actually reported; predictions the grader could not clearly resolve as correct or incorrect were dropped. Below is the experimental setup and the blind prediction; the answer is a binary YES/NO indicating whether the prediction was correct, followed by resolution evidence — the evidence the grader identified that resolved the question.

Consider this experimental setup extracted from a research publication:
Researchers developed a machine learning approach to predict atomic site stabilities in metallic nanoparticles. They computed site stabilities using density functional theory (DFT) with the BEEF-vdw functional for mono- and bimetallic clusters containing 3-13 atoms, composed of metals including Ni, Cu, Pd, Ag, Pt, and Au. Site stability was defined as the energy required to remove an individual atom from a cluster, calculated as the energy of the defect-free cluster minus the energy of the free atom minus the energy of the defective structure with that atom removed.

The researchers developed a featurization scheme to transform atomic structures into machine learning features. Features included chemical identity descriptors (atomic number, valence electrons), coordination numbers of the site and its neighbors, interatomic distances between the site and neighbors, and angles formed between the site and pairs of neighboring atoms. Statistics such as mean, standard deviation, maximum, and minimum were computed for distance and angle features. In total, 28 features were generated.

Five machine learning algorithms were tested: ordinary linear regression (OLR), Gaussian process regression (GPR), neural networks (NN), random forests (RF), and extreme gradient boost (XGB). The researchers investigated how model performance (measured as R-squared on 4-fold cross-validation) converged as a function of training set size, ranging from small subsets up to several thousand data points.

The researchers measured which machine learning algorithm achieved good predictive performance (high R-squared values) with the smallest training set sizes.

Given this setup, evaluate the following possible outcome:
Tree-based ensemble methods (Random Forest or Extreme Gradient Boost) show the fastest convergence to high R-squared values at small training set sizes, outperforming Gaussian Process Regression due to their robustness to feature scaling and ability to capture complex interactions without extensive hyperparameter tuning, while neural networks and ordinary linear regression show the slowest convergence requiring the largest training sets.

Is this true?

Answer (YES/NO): NO